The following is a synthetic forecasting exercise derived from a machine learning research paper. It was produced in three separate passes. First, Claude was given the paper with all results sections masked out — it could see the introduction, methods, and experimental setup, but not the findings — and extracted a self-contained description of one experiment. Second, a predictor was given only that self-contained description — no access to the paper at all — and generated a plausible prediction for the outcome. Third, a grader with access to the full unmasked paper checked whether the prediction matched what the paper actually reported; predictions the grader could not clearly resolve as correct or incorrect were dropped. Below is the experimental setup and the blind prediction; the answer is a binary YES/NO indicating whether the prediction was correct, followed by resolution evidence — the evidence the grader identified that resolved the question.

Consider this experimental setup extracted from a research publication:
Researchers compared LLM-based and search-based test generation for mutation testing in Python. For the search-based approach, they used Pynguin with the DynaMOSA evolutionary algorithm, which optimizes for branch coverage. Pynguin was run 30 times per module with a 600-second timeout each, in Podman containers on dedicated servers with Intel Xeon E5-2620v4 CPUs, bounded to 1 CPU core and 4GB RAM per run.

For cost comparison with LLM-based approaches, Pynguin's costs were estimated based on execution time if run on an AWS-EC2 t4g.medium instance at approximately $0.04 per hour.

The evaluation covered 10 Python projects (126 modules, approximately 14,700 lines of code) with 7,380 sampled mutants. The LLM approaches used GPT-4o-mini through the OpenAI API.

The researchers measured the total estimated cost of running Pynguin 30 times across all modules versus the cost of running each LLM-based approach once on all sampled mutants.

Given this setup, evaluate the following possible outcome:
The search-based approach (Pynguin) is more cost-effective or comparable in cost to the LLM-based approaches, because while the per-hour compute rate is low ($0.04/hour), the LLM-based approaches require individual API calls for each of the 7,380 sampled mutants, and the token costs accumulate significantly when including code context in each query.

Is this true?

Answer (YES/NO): YES